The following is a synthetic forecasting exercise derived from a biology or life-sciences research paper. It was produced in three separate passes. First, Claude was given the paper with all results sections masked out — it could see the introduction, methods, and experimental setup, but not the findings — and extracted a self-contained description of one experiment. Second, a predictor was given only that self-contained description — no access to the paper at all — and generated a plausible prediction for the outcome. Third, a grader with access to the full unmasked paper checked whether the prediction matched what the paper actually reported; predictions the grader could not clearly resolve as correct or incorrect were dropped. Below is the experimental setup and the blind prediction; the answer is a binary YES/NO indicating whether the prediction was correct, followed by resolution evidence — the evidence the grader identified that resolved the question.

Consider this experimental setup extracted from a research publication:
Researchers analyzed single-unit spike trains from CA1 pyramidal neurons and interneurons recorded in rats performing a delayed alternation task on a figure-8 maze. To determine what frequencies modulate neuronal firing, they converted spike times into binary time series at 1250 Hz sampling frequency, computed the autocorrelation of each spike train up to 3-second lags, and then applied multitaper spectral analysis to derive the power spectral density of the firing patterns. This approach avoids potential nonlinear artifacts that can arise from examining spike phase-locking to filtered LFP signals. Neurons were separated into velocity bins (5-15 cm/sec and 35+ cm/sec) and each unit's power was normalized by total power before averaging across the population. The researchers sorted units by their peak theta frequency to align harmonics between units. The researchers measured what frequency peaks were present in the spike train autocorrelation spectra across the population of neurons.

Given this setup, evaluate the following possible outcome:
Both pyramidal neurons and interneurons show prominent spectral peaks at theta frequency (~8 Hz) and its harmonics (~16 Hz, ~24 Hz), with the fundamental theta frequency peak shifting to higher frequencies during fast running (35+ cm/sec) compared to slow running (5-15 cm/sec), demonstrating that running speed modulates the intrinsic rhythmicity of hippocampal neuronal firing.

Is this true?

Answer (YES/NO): NO